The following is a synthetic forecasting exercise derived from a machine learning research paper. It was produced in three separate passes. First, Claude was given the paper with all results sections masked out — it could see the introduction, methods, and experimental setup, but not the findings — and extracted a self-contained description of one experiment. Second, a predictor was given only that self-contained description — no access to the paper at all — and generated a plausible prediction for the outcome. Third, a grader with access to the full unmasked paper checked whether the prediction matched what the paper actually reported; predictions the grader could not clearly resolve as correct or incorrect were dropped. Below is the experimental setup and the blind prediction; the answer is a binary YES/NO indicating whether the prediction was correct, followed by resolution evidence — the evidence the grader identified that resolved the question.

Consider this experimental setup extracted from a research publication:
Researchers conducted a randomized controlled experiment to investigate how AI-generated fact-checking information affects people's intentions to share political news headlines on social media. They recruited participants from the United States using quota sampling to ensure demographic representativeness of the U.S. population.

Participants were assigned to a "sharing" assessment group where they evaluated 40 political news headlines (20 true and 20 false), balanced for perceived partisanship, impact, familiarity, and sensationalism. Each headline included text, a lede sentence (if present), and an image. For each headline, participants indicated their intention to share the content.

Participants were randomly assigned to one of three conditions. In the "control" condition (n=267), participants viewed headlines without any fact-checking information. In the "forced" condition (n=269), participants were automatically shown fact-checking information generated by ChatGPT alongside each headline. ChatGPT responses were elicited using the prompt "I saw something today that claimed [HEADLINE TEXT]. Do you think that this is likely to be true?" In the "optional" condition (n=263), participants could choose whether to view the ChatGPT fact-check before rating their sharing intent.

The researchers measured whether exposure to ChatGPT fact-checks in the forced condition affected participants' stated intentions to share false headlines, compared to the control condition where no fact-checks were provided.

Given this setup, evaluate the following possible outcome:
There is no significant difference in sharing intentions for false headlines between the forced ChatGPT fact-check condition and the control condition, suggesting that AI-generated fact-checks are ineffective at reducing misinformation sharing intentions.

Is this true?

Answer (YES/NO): YES